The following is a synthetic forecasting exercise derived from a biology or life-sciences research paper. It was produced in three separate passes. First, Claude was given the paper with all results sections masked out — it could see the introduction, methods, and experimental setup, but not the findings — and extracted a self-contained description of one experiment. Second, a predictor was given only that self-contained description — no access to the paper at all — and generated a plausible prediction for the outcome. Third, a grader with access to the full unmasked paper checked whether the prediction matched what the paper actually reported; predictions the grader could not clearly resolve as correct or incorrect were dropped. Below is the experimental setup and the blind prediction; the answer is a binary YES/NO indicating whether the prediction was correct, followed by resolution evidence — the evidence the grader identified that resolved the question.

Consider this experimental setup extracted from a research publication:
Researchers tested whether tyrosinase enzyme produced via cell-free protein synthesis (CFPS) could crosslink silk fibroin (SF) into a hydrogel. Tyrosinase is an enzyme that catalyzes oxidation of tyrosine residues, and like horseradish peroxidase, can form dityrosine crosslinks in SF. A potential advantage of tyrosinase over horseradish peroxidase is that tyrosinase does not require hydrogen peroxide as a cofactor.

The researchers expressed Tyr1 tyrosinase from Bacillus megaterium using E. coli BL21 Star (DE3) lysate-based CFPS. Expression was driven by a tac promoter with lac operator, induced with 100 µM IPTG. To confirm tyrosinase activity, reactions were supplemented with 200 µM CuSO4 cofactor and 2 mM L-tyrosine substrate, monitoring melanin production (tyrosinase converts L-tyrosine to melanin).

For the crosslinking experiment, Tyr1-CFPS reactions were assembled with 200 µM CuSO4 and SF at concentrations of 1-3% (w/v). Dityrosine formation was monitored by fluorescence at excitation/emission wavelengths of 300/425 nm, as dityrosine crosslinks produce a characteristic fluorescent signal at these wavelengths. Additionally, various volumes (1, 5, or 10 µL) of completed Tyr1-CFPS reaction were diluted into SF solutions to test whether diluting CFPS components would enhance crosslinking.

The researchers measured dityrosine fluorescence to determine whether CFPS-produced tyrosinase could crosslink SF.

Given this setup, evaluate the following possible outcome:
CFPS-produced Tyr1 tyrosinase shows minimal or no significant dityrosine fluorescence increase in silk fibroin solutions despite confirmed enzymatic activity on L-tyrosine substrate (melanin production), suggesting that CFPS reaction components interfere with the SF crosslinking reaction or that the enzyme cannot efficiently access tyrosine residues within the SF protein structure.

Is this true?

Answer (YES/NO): YES